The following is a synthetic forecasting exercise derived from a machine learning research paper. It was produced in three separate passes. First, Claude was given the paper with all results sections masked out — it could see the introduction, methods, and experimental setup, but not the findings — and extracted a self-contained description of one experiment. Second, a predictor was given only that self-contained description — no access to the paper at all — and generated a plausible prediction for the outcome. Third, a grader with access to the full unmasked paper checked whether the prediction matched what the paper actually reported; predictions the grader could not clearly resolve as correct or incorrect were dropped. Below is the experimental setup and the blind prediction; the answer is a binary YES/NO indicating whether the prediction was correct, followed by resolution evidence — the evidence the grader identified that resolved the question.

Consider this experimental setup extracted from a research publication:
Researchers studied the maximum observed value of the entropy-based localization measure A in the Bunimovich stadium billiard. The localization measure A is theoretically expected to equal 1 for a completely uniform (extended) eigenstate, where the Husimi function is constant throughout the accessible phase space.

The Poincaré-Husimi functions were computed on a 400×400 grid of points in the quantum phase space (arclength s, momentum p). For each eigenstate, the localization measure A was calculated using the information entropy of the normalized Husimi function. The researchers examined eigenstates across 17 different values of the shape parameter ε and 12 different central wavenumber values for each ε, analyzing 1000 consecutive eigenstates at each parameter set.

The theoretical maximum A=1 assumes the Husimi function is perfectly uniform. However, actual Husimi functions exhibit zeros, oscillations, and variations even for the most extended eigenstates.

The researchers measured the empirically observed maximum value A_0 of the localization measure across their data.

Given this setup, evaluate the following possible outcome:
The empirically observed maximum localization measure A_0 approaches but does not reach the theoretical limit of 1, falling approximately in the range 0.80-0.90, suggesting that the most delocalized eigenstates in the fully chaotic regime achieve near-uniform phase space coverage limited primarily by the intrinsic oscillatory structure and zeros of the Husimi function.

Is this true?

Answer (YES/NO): NO